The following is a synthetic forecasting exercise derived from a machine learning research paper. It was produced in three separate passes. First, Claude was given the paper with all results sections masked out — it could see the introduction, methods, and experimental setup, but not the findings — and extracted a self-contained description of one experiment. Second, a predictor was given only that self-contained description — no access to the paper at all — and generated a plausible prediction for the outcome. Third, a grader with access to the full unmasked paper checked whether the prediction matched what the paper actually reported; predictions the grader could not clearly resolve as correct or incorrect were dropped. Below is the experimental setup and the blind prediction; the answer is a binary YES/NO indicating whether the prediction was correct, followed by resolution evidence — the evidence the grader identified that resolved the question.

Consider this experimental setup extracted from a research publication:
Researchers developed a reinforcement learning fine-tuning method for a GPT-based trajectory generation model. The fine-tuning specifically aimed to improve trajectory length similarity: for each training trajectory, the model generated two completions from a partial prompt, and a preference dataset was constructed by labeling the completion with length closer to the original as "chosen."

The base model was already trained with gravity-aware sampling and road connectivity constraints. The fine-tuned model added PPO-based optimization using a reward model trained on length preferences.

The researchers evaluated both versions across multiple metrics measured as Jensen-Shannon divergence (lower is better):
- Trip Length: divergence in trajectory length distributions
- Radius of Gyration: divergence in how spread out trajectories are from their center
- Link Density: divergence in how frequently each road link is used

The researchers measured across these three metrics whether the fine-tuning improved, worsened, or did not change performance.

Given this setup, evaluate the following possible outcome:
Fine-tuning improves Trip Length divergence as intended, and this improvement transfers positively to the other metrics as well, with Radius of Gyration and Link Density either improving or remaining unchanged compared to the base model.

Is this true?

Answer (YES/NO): YES